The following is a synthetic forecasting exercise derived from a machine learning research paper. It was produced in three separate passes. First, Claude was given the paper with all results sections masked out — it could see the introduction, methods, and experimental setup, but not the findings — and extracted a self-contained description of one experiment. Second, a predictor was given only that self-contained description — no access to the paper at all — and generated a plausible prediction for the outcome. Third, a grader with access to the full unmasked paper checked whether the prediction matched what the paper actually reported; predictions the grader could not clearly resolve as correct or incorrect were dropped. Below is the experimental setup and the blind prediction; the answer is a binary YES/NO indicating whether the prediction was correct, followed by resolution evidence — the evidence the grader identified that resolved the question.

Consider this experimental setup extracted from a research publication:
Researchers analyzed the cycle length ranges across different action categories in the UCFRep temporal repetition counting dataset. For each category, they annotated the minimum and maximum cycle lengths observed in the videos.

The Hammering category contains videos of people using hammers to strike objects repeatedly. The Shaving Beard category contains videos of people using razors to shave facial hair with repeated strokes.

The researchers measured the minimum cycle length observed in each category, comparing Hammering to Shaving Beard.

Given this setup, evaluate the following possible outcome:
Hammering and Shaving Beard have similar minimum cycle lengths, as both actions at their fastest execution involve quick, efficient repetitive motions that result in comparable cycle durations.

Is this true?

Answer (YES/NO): YES